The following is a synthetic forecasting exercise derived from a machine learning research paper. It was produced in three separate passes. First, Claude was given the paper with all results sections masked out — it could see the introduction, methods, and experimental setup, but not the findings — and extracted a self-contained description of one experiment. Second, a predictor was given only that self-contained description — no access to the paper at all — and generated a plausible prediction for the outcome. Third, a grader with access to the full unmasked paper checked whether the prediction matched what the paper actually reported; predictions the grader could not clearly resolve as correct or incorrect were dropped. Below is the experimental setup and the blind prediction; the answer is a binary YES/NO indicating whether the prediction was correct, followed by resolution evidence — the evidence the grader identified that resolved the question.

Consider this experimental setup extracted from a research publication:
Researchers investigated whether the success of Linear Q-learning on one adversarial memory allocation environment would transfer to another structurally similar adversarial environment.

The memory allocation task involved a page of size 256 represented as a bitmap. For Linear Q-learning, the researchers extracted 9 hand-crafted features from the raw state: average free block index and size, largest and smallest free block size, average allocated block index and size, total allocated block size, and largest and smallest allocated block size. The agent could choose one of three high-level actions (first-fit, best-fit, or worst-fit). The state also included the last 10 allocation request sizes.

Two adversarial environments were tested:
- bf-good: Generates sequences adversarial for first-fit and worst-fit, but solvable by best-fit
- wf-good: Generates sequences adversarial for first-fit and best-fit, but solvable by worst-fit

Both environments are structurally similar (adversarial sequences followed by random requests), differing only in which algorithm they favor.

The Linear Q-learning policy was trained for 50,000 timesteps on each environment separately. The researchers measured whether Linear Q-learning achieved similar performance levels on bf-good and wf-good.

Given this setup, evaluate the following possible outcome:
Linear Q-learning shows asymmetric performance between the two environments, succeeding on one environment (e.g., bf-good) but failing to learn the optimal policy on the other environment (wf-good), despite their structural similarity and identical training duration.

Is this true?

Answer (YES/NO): YES